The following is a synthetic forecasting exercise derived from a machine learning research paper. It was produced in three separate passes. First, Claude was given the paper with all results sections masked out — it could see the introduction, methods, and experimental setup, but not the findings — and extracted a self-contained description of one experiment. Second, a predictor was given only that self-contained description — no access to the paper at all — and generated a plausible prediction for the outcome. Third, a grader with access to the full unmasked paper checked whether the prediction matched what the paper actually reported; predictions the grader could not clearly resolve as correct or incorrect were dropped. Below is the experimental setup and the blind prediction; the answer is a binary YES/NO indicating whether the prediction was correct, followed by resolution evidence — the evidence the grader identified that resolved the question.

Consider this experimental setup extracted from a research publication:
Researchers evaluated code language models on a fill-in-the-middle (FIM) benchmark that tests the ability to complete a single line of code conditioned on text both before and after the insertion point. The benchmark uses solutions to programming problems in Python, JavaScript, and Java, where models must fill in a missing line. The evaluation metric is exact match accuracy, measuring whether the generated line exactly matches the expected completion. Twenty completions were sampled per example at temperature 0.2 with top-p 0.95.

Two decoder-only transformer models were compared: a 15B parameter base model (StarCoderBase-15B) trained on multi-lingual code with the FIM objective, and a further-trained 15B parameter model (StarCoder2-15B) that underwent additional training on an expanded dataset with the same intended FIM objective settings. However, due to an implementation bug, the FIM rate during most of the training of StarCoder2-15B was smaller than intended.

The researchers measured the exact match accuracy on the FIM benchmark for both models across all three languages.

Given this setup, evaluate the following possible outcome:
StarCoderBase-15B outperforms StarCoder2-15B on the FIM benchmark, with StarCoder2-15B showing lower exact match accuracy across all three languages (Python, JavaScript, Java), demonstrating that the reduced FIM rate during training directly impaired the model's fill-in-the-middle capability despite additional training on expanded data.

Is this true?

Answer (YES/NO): YES